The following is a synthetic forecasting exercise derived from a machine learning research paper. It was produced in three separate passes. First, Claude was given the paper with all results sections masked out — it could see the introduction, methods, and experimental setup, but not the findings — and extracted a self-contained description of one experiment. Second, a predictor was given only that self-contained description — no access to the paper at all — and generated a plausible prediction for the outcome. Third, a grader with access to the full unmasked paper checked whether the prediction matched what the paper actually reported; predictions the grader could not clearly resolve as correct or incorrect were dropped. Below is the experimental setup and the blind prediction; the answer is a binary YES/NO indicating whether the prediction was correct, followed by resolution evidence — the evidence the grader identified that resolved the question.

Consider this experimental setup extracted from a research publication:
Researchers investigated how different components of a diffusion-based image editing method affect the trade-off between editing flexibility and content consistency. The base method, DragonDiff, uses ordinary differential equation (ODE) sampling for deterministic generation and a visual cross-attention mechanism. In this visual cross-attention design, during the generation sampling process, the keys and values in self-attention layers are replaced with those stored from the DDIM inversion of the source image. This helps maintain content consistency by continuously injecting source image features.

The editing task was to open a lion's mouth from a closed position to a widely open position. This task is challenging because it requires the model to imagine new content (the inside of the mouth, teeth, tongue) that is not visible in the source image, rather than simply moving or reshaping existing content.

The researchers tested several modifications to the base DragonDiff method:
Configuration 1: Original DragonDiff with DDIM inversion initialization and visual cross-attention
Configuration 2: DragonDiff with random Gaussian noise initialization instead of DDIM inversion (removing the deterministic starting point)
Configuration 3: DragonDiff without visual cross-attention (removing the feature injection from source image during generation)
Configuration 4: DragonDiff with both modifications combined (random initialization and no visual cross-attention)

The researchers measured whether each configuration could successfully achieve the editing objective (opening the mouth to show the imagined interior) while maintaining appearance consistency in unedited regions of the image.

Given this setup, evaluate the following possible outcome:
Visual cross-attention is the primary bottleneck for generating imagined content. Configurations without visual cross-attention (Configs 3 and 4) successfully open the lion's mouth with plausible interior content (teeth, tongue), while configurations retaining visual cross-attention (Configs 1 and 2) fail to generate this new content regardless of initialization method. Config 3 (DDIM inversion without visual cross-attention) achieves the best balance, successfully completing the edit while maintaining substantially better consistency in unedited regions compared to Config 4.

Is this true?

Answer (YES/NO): NO